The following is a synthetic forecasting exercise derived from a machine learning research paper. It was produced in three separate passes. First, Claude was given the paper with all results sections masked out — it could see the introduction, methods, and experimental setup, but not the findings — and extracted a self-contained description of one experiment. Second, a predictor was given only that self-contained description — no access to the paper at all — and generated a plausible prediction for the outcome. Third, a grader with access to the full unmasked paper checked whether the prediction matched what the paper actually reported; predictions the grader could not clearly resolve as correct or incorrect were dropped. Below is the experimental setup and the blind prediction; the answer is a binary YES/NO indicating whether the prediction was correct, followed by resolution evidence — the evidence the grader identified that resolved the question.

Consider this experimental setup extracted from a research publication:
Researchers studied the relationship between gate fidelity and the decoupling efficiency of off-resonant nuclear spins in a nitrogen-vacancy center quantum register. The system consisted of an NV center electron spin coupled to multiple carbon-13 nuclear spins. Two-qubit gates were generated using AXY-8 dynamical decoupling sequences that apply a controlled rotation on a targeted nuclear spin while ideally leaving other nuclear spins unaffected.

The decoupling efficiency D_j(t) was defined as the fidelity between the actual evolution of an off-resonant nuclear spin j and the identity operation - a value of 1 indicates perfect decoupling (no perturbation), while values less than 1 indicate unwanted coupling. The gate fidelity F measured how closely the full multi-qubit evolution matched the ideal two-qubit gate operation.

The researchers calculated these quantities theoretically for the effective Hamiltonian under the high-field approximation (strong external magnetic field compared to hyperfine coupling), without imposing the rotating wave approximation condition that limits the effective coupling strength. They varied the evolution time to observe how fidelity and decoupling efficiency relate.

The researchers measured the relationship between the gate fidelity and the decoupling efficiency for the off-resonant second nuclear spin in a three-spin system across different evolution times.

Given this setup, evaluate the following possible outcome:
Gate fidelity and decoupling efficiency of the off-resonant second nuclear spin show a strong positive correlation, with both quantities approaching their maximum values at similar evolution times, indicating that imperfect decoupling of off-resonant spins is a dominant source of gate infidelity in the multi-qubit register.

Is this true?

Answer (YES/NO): YES